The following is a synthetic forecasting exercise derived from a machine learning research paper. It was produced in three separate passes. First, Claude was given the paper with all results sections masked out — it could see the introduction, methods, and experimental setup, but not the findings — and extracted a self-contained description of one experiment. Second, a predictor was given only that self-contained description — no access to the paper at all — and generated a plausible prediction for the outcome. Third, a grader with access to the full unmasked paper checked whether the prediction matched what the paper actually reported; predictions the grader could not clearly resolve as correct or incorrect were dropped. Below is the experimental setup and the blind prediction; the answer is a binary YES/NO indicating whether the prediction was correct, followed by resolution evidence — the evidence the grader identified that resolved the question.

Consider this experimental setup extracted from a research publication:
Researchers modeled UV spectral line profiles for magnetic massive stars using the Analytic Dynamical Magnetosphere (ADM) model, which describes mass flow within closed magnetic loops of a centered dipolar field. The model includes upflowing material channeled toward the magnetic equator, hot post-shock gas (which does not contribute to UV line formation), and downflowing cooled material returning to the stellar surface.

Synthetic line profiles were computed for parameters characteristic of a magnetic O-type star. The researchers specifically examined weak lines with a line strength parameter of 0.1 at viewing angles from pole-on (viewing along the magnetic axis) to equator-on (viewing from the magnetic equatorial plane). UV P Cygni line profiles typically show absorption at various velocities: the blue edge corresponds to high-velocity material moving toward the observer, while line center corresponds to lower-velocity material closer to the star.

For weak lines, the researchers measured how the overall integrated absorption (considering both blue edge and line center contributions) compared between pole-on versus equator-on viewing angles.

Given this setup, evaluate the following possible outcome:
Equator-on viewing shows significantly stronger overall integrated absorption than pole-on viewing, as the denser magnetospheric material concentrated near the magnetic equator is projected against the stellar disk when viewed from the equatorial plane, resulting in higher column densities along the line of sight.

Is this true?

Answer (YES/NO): YES